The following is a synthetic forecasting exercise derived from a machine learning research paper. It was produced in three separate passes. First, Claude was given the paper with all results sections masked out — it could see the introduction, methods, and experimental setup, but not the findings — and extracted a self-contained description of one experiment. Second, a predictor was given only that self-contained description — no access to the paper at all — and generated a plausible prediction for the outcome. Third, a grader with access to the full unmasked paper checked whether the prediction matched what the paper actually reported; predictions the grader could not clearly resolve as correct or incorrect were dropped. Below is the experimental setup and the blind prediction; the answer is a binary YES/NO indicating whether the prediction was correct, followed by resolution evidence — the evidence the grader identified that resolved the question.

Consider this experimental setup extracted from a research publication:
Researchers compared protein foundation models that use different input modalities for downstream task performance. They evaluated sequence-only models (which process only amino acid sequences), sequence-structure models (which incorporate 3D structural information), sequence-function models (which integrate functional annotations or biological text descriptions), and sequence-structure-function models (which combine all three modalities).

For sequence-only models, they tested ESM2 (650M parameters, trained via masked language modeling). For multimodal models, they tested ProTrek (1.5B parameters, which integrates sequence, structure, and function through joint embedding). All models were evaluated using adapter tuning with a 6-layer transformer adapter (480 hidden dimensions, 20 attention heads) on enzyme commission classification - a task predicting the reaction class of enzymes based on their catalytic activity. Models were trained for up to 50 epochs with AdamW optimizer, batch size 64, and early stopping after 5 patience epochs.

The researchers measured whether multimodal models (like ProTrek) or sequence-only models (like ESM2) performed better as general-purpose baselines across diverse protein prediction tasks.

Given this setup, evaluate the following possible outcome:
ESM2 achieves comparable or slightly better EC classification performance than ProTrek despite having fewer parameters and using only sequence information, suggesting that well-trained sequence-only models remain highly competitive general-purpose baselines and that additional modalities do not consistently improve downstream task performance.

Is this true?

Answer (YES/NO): NO